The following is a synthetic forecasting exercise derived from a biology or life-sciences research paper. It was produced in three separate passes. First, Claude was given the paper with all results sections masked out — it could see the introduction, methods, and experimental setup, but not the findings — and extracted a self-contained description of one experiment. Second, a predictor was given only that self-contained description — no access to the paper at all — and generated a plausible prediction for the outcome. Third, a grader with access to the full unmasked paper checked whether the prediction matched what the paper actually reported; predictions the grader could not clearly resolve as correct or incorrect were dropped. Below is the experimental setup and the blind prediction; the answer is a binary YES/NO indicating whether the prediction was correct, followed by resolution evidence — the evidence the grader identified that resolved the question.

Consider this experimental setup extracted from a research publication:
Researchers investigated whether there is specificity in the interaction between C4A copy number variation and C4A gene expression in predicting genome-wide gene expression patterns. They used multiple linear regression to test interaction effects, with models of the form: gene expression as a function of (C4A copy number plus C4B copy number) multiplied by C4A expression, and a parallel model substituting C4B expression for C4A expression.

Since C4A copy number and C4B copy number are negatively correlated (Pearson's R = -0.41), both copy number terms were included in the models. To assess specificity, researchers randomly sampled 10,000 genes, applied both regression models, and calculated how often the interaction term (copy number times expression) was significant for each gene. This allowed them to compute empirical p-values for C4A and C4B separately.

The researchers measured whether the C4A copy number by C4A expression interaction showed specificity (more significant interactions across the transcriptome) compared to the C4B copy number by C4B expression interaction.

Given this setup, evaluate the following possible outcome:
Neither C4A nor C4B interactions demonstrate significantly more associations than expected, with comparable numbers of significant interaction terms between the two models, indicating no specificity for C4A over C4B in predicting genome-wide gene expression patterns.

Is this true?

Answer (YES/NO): NO